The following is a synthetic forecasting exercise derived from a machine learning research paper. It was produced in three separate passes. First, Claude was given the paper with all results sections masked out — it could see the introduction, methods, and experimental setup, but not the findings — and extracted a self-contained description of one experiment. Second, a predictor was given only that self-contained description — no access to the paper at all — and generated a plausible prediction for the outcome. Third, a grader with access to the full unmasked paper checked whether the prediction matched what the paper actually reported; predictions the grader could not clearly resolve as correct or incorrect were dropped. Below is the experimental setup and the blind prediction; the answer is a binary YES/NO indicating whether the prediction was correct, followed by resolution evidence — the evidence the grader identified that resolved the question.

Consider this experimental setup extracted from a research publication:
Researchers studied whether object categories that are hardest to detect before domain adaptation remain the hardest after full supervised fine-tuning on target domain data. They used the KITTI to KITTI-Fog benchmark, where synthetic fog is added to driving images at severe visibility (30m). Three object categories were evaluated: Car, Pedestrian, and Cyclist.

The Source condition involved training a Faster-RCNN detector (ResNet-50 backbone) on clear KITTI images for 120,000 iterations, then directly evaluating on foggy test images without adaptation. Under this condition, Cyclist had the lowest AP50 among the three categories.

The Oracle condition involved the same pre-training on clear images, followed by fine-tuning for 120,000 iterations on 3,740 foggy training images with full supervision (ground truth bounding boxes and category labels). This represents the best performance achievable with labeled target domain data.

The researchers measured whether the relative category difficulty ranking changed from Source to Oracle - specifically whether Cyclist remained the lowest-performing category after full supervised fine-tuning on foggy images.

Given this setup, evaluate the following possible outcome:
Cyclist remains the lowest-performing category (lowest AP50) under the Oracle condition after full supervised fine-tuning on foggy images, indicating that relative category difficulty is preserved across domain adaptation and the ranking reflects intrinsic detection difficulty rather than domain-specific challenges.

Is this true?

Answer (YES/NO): NO